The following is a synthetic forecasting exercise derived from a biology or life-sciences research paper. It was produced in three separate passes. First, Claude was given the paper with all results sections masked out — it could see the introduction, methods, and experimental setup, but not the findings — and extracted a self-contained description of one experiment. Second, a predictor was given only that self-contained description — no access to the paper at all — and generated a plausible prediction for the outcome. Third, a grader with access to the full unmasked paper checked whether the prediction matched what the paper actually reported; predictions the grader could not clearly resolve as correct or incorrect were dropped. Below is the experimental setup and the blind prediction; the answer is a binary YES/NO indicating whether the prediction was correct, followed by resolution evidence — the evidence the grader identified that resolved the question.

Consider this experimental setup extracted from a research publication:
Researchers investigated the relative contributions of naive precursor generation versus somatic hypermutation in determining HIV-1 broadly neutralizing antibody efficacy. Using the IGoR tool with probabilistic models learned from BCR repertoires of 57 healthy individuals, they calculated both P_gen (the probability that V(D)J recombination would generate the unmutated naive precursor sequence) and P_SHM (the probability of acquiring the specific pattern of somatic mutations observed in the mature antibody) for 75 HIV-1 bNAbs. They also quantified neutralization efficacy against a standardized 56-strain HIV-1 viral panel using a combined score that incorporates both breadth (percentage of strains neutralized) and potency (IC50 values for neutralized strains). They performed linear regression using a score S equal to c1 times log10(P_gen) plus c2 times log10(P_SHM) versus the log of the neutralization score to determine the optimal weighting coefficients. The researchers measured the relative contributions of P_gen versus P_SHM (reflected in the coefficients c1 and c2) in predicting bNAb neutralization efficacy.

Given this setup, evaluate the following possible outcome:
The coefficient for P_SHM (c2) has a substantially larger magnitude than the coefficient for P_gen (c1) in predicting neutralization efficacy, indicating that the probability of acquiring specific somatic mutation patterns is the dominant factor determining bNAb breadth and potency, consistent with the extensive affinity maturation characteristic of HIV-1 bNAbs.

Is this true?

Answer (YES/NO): NO